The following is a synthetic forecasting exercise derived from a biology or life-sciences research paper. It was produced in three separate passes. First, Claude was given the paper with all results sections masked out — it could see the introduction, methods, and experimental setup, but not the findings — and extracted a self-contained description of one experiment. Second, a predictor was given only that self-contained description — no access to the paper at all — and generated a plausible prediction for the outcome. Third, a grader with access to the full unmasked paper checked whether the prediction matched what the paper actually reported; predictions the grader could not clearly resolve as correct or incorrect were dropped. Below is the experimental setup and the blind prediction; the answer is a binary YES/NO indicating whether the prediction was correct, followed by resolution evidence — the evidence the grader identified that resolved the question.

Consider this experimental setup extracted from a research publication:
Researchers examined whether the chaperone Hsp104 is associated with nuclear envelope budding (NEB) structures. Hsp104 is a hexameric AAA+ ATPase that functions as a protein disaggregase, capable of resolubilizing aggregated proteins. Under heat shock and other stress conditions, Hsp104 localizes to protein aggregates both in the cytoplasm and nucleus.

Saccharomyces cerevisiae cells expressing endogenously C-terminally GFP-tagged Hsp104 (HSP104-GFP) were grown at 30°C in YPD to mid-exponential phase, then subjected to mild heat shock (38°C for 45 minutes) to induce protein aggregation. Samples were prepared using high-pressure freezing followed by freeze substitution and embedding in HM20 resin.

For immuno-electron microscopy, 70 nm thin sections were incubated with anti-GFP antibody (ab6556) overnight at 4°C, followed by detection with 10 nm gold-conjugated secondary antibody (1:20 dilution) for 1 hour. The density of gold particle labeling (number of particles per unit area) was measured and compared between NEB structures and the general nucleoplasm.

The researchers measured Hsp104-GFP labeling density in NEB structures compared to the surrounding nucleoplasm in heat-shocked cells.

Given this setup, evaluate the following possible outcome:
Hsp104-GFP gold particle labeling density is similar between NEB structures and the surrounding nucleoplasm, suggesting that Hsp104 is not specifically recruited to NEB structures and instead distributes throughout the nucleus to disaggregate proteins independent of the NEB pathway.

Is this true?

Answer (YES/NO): NO